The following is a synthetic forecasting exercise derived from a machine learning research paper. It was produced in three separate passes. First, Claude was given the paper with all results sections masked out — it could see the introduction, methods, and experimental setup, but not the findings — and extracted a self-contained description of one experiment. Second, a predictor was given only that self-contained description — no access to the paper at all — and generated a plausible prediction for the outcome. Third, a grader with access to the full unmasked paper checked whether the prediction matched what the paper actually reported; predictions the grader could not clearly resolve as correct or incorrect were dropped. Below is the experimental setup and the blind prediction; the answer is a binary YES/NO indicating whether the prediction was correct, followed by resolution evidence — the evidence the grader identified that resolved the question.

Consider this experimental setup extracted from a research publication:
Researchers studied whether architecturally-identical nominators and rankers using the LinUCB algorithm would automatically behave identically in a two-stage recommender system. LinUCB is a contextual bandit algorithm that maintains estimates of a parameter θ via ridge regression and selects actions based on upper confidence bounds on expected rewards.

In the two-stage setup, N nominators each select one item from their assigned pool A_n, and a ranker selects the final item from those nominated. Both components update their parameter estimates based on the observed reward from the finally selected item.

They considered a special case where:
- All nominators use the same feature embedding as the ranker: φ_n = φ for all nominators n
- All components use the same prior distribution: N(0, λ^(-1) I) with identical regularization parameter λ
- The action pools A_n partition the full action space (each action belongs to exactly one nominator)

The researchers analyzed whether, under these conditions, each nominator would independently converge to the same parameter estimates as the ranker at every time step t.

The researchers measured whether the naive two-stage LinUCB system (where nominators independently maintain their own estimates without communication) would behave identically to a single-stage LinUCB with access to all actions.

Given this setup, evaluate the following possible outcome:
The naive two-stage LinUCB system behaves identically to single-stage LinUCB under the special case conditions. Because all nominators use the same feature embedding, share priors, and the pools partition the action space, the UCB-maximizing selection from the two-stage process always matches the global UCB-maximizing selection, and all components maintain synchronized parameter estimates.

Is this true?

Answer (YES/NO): YES